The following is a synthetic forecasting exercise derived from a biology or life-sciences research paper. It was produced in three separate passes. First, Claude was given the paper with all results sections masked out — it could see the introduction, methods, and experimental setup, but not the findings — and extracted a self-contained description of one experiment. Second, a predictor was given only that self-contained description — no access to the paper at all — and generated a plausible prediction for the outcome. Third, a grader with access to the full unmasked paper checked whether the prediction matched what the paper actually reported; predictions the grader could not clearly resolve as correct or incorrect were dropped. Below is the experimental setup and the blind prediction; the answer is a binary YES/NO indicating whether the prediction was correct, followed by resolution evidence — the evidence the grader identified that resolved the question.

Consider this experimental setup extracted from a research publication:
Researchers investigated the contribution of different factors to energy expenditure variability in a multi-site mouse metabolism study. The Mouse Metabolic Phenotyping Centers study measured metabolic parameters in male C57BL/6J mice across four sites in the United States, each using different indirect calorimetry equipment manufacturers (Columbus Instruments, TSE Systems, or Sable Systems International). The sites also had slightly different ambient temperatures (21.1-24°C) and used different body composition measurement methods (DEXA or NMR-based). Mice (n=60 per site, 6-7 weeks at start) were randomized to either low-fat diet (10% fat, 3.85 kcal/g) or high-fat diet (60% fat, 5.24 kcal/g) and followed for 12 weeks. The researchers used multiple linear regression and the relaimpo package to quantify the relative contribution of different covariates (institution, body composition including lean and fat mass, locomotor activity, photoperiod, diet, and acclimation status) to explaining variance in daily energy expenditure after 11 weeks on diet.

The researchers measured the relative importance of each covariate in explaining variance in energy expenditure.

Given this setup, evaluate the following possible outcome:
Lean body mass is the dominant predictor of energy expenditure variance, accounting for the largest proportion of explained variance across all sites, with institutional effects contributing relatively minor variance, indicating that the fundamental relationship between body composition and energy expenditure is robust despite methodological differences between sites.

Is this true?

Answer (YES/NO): NO